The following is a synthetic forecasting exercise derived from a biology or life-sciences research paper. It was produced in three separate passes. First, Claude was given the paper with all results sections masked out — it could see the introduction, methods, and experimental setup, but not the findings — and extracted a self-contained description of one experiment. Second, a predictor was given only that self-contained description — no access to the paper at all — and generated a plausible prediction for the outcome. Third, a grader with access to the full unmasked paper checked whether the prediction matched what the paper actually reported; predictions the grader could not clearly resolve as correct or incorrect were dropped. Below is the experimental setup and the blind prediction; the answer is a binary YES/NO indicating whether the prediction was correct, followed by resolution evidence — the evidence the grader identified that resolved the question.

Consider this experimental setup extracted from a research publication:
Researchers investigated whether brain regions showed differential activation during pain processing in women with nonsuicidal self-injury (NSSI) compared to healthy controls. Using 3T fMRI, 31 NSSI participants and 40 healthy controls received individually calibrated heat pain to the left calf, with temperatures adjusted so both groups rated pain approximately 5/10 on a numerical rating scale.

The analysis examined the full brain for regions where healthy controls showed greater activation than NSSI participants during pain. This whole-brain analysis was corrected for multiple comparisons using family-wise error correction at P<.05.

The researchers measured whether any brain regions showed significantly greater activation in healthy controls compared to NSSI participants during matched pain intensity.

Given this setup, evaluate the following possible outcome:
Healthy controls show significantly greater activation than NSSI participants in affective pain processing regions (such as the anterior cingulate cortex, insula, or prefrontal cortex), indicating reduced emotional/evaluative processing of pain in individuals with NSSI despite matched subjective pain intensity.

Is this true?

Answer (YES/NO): NO